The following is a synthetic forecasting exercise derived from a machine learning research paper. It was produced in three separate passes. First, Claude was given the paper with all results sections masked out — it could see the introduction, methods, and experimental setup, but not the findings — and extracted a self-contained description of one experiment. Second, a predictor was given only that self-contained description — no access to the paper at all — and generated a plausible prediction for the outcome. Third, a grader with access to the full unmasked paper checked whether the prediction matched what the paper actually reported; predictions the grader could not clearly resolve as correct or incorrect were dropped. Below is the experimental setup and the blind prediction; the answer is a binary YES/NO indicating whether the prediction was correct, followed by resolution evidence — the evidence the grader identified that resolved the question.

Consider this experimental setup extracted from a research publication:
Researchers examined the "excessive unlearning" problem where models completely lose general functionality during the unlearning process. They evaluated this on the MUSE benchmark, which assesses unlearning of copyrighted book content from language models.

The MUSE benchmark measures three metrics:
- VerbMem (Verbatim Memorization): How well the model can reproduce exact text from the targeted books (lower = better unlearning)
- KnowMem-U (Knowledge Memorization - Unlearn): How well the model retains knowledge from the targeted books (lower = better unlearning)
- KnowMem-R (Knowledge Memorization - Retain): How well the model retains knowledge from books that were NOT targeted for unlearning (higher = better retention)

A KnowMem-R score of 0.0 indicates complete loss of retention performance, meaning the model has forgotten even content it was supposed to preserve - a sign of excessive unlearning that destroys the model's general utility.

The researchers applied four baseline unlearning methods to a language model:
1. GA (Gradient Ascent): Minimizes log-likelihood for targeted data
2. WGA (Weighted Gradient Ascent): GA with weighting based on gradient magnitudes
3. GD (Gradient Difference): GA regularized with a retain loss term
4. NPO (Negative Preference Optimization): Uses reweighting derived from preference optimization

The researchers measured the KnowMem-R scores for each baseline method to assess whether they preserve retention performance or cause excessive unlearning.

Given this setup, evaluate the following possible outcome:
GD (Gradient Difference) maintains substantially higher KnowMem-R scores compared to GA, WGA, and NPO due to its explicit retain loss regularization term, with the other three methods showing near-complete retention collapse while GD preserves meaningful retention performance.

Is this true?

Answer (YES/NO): NO